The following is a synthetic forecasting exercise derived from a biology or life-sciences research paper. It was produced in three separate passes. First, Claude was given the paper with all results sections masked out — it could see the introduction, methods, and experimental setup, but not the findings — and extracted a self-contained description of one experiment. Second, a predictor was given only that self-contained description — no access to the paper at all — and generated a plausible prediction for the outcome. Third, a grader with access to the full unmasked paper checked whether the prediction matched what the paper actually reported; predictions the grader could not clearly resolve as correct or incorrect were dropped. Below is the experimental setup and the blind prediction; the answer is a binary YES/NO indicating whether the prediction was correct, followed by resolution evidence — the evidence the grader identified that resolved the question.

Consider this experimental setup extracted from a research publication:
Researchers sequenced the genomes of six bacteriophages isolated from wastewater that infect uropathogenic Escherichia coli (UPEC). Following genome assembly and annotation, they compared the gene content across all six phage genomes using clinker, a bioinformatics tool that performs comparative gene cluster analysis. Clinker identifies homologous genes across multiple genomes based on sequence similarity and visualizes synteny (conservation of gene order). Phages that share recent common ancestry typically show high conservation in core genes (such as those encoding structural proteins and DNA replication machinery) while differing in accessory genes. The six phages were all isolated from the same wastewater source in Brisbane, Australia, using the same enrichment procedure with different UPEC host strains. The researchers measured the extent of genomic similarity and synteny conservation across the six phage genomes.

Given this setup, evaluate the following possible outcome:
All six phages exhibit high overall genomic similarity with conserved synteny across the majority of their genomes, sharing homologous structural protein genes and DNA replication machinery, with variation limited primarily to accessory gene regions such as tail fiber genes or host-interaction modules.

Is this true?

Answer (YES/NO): NO